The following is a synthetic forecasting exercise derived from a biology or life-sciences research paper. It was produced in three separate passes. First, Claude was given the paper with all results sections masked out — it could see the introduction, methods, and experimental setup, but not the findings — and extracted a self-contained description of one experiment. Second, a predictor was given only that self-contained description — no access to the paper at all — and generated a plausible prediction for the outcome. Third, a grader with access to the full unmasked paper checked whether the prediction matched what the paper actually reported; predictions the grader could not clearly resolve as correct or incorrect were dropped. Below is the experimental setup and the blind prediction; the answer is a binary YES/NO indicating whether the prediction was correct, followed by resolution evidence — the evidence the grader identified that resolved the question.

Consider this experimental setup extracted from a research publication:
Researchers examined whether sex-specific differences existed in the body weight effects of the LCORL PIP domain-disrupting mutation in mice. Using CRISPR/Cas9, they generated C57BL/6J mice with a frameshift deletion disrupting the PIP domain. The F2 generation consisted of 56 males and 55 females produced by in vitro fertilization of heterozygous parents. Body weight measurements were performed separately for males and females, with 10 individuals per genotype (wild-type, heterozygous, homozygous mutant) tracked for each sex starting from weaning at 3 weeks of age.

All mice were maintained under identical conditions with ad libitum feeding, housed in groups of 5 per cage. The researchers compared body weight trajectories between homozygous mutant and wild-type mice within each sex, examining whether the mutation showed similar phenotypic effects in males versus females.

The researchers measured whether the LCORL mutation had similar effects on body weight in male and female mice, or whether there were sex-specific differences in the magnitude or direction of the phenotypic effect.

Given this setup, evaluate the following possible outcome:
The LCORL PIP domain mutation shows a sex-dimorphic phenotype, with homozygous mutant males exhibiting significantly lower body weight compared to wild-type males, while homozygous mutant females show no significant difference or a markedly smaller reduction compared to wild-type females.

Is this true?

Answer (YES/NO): NO